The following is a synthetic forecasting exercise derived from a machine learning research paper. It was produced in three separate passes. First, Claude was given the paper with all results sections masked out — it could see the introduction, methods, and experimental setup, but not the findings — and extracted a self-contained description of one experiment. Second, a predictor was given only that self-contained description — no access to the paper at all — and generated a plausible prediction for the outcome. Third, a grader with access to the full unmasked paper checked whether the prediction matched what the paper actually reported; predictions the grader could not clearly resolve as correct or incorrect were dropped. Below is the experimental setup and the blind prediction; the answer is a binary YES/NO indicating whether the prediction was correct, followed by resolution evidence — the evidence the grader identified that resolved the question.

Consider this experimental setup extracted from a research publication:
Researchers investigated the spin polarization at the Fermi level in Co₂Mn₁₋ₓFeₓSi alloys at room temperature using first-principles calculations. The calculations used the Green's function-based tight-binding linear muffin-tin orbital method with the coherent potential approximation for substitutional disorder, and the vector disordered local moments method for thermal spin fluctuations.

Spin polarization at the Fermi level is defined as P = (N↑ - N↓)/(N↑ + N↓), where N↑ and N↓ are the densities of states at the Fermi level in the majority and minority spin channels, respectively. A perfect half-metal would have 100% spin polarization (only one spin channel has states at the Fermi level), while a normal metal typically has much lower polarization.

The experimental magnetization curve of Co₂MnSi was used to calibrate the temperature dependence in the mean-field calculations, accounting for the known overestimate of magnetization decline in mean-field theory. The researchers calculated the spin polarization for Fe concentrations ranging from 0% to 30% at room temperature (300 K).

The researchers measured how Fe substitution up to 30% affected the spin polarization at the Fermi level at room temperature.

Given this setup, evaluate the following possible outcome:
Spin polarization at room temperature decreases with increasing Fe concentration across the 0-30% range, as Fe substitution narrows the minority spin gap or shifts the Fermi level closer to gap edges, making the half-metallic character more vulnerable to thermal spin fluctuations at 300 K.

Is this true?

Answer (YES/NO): NO